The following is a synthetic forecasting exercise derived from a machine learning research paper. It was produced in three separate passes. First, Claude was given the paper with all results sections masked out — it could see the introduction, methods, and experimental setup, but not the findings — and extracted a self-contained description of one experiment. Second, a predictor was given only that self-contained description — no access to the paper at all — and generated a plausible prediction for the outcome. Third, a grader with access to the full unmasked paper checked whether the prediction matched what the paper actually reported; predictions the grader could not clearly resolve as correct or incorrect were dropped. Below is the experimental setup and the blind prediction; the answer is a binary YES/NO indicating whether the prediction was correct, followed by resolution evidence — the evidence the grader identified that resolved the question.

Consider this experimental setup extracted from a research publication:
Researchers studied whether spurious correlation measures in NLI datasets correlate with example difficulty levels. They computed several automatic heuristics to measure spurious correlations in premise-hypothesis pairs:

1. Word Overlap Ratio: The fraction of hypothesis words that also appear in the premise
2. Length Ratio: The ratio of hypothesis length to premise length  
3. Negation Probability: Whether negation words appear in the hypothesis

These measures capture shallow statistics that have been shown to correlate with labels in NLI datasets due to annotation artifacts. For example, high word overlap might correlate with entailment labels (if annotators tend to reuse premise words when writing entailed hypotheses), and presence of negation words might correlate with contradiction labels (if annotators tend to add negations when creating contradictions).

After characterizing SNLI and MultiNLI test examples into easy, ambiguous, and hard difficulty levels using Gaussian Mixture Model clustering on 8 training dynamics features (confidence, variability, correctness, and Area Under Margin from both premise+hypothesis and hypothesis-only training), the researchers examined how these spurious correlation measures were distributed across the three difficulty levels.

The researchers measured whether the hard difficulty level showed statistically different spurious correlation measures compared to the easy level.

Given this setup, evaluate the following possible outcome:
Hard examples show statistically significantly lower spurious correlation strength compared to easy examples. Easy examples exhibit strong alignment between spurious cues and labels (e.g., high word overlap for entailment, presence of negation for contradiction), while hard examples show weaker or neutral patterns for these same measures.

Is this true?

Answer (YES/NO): YES